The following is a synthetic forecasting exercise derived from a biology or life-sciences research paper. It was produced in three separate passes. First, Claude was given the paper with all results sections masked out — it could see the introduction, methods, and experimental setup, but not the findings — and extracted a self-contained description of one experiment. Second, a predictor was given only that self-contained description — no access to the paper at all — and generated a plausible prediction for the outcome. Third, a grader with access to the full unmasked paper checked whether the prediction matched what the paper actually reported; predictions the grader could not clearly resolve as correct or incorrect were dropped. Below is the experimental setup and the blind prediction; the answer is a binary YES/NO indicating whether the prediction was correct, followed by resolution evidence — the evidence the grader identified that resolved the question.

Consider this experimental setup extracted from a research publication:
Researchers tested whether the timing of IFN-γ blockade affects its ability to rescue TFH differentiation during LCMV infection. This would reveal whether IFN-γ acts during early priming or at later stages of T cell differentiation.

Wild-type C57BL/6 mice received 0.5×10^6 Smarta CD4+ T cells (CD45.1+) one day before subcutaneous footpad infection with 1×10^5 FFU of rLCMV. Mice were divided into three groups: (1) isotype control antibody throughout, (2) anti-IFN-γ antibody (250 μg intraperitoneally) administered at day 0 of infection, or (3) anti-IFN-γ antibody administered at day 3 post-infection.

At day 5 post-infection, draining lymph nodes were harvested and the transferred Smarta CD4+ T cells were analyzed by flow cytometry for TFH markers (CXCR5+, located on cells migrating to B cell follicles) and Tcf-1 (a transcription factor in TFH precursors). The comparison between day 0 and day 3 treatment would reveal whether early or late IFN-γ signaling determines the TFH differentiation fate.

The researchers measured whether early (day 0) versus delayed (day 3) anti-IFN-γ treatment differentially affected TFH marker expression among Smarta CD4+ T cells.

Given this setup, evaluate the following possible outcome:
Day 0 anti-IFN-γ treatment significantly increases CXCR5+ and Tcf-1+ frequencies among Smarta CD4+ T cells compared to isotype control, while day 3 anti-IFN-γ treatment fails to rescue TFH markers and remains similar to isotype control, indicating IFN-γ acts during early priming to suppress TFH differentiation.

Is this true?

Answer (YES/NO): YES